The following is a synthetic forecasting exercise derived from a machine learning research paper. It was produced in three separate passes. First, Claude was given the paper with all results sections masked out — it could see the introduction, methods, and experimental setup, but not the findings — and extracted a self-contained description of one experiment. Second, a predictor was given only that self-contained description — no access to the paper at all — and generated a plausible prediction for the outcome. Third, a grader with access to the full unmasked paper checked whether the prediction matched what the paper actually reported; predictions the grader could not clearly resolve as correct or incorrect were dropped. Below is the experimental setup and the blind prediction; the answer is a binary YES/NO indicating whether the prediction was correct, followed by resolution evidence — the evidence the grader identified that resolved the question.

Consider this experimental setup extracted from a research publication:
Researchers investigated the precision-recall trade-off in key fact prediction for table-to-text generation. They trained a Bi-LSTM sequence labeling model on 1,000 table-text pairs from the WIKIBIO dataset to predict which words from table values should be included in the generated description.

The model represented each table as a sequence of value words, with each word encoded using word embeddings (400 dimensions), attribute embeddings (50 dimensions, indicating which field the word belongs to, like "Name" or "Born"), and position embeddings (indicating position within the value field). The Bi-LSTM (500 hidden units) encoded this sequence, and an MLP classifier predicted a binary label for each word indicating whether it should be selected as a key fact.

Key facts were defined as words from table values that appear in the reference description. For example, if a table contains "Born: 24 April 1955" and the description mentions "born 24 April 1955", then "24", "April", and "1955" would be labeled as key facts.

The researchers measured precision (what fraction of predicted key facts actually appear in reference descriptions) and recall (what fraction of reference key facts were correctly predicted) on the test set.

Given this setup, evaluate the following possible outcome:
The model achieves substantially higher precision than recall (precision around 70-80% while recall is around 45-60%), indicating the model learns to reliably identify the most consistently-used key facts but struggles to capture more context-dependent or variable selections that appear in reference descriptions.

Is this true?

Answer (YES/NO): NO